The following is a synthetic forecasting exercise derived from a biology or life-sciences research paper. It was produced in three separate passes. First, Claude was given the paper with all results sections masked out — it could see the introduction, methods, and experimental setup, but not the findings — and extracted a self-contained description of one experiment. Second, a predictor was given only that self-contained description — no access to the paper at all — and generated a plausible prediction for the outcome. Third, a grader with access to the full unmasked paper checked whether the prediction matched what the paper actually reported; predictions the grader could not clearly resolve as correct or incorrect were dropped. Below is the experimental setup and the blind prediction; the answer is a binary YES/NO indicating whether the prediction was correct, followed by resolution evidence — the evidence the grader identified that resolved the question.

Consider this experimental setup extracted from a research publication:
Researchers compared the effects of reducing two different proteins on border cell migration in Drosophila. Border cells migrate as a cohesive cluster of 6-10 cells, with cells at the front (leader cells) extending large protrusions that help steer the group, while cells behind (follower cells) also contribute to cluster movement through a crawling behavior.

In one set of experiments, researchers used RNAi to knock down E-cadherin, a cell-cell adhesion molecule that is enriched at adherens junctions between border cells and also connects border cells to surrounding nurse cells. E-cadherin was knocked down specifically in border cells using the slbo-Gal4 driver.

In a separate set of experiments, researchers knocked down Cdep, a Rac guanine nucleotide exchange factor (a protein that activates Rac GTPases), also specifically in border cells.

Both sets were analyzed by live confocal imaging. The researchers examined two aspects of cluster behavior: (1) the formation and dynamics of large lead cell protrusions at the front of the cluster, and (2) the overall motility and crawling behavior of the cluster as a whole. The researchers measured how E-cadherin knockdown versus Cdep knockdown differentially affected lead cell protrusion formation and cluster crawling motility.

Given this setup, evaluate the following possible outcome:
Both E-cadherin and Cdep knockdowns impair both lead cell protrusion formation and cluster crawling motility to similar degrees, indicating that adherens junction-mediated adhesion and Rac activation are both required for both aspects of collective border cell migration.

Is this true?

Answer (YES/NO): NO